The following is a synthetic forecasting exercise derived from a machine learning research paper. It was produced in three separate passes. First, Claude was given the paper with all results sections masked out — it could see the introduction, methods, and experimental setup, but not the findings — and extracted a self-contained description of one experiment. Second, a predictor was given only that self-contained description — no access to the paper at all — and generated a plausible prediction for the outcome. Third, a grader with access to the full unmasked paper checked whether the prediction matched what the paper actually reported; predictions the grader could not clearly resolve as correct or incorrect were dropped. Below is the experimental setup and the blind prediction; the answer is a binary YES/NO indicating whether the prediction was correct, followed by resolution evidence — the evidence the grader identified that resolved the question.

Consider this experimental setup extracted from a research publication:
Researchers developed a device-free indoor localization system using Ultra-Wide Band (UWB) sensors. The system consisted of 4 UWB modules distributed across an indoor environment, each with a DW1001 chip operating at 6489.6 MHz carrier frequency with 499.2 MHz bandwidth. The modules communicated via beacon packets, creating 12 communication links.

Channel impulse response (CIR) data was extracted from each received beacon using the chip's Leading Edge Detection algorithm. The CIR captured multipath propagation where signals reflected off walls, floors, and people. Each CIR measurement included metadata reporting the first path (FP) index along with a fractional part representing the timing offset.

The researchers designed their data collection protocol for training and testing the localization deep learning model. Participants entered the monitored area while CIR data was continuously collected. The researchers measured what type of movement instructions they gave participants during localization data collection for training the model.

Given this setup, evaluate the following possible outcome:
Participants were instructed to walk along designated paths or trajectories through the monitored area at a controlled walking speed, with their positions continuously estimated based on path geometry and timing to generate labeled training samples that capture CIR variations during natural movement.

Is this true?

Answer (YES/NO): NO